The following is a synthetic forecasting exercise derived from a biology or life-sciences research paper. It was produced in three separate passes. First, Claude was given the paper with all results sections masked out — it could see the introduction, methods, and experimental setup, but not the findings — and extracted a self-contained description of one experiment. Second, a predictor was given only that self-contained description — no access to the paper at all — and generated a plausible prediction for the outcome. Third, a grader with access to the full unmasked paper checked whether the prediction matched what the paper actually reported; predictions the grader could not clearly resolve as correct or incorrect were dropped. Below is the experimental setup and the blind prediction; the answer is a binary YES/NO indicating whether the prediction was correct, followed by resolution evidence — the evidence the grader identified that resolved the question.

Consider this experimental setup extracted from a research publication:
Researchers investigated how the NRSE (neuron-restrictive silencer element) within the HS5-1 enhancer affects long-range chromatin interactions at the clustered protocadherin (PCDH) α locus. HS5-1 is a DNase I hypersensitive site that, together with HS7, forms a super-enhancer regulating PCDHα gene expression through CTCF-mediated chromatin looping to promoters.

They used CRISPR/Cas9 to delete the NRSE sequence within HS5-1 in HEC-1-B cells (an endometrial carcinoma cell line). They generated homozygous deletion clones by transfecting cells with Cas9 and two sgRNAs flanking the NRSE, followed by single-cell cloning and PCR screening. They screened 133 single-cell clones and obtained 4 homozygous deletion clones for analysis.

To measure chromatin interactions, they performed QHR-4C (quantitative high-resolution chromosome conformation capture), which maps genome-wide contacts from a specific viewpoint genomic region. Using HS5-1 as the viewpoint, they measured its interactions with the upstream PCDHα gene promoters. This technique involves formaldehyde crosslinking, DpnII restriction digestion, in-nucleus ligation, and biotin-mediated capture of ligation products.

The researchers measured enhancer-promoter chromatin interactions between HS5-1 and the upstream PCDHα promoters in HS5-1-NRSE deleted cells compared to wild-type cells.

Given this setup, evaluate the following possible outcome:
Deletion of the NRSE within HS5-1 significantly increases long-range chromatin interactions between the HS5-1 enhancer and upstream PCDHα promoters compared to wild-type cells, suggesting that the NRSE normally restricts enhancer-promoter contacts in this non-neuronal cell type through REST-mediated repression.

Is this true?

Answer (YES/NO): YES